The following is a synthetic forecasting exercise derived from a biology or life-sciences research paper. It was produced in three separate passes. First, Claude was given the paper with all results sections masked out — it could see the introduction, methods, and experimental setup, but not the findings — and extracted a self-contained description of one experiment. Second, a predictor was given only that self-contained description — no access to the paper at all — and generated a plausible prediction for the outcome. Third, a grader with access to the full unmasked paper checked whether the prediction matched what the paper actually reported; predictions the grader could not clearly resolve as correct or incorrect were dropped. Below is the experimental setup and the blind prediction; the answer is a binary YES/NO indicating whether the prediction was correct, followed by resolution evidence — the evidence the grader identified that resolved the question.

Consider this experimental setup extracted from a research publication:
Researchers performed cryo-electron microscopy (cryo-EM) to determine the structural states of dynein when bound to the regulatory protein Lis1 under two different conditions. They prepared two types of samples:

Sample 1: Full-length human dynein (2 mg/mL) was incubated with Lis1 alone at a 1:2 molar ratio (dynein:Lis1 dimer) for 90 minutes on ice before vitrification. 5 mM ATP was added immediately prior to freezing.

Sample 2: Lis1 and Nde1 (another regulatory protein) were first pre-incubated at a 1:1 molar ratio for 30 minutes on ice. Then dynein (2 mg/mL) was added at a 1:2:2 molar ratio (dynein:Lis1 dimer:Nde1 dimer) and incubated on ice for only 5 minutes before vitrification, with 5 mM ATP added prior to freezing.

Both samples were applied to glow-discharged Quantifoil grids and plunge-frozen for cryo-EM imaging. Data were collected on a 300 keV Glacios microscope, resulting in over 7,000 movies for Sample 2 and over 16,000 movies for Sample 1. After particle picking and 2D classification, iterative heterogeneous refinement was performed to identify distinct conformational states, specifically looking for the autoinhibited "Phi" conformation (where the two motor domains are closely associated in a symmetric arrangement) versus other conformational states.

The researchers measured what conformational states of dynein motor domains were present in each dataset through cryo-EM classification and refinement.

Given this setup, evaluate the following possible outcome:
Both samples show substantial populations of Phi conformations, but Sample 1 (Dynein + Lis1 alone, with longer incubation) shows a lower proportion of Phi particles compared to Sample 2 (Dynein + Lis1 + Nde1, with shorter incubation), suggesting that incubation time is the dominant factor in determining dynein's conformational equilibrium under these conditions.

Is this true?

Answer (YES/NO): NO